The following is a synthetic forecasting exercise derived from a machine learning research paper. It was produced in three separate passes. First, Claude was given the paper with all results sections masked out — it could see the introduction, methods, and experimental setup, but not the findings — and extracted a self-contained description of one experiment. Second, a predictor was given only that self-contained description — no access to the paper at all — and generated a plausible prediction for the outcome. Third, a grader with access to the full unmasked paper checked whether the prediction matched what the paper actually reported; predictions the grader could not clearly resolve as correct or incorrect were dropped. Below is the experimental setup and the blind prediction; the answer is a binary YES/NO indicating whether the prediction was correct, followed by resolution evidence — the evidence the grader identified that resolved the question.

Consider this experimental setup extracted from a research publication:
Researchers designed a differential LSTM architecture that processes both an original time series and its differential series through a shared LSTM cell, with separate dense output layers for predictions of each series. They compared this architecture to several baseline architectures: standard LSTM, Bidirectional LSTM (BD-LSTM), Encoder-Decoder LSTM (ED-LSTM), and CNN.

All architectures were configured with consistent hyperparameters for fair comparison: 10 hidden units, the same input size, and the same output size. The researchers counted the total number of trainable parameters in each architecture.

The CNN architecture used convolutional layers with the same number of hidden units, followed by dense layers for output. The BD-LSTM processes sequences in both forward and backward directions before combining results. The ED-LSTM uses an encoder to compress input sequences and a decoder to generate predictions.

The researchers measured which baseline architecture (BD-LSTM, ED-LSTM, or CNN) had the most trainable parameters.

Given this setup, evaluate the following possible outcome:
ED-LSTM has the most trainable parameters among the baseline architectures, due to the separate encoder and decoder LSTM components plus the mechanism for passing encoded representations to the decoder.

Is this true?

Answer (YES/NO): YES